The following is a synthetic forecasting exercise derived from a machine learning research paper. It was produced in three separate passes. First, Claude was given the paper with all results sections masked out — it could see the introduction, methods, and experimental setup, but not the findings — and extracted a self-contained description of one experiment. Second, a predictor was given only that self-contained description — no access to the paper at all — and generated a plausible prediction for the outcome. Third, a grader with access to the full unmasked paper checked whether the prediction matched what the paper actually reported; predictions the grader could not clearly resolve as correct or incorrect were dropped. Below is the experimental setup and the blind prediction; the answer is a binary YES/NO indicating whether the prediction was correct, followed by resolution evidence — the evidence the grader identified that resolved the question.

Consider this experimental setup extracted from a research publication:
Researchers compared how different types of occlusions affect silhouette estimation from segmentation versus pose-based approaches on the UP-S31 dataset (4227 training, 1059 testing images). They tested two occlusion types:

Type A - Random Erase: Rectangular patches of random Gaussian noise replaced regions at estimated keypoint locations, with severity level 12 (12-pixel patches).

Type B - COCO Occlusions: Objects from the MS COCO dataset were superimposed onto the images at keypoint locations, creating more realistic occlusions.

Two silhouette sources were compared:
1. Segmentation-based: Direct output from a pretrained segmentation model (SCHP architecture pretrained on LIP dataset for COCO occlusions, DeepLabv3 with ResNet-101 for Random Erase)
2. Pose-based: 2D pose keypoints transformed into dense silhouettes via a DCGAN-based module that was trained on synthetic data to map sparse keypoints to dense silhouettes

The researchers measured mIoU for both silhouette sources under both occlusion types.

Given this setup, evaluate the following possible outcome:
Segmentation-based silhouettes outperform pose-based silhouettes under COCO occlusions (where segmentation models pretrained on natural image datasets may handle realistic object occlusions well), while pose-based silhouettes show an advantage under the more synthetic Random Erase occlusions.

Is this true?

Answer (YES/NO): YES